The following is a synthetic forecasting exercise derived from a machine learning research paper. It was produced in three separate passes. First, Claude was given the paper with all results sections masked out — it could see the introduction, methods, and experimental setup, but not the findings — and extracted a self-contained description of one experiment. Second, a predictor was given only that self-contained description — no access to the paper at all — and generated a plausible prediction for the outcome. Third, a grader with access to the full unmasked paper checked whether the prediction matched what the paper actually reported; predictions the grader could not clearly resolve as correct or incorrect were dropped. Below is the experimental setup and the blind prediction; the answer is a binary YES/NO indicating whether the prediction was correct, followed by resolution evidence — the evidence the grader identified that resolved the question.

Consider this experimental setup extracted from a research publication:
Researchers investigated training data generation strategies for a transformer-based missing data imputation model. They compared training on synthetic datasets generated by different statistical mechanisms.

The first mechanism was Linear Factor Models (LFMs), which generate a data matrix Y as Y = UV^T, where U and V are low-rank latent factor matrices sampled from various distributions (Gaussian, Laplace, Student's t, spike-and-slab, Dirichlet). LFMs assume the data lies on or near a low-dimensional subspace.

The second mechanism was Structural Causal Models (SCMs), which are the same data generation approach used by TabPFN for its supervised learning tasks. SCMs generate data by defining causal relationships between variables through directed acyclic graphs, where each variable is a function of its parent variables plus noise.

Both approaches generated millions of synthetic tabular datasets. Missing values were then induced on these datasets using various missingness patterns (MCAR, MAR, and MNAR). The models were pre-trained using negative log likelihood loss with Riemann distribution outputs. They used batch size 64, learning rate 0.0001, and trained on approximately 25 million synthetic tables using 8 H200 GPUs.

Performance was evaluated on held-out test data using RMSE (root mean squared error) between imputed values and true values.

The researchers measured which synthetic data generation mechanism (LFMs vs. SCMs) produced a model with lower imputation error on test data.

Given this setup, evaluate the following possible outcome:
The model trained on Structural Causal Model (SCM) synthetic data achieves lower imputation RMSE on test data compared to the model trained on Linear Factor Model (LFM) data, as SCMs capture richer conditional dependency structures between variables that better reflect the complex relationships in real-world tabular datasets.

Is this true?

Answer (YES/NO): NO